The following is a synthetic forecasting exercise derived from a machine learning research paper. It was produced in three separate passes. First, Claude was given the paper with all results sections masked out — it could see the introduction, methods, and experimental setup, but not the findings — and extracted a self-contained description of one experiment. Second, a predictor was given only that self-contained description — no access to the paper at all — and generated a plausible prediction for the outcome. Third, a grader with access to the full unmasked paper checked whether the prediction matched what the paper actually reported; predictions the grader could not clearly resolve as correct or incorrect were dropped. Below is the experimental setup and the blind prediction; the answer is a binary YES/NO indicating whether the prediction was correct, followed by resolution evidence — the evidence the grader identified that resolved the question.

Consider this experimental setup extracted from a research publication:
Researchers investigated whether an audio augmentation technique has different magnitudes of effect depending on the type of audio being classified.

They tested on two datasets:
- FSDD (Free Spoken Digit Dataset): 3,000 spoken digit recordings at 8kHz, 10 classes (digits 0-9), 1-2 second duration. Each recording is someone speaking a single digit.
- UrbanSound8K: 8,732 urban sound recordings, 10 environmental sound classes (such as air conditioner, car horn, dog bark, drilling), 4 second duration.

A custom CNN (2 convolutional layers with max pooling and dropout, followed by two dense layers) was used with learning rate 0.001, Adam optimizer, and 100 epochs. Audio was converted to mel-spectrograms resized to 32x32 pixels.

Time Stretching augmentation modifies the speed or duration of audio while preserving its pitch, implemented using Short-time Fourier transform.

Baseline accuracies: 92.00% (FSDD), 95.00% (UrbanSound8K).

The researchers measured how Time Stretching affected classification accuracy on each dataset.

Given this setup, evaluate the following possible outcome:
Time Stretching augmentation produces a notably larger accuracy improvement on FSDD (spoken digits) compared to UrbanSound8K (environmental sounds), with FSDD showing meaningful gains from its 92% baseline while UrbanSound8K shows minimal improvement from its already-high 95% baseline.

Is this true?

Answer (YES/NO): NO